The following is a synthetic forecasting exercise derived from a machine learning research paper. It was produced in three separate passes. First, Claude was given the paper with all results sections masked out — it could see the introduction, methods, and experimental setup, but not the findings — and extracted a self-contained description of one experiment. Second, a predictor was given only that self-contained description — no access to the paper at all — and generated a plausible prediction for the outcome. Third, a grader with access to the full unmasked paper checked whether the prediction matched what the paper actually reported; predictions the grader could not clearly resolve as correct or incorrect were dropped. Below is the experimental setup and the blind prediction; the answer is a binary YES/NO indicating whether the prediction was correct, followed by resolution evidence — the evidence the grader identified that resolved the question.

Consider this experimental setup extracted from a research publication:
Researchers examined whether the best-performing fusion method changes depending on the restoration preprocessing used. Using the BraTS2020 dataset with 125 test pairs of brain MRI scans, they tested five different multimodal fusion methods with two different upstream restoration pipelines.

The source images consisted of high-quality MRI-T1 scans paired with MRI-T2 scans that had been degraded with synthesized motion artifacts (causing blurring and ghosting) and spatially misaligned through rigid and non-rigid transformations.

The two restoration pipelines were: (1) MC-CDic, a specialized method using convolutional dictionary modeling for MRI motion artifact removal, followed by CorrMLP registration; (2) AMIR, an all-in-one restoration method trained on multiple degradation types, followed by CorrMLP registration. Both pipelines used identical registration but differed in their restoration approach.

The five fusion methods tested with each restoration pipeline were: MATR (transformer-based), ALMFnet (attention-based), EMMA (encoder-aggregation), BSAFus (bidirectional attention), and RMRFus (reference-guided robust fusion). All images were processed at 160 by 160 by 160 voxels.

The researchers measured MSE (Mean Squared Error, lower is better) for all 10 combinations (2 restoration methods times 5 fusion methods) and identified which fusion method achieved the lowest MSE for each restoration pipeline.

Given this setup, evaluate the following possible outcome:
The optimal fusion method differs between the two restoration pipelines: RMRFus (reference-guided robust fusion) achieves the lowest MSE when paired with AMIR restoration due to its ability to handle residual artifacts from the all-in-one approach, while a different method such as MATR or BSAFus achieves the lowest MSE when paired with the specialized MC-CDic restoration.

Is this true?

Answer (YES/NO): NO